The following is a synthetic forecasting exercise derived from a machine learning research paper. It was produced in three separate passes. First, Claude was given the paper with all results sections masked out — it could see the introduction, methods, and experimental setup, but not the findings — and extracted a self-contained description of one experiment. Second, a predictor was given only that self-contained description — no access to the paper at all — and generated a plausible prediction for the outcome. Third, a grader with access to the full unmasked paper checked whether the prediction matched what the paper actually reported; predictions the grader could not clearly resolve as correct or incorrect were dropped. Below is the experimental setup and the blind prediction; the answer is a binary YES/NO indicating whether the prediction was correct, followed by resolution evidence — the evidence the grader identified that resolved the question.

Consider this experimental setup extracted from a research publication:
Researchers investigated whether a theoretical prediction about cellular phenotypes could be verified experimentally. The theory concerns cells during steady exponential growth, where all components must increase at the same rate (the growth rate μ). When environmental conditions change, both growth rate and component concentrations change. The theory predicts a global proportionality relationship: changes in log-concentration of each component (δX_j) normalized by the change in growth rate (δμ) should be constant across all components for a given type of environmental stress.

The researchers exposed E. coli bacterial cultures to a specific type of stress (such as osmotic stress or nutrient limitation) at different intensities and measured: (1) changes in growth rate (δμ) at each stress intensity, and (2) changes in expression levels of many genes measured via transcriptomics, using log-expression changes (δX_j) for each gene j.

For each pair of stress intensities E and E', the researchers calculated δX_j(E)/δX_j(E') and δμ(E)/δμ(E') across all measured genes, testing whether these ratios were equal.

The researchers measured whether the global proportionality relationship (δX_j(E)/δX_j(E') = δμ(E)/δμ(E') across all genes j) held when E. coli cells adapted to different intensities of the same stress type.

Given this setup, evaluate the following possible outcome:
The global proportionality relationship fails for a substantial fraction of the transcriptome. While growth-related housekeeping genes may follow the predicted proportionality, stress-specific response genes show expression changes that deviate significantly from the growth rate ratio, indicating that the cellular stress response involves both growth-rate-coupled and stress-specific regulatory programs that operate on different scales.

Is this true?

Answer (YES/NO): NO